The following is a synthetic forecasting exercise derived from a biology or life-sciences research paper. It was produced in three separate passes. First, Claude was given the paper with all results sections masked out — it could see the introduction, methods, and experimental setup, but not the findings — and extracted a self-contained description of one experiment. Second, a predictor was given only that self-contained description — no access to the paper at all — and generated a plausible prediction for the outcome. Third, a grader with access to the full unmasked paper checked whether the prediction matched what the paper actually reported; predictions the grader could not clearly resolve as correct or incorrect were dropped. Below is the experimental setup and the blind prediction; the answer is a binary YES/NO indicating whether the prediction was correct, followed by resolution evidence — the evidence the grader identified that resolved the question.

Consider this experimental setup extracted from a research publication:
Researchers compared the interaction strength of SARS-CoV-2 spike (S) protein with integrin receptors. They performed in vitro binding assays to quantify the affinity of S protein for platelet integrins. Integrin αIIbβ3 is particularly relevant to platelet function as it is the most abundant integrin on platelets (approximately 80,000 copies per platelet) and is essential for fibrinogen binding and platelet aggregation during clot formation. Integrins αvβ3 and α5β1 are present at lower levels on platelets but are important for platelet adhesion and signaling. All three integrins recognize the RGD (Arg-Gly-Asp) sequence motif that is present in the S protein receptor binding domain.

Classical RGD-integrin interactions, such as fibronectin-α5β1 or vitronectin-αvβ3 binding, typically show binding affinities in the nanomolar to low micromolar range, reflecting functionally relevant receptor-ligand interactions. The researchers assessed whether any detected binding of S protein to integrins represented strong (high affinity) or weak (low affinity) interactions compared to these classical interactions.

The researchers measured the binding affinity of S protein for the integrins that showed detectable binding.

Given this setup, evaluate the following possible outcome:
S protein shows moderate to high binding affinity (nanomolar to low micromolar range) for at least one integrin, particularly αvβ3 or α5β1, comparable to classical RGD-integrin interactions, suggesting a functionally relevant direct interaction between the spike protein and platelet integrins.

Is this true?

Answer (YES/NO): NO